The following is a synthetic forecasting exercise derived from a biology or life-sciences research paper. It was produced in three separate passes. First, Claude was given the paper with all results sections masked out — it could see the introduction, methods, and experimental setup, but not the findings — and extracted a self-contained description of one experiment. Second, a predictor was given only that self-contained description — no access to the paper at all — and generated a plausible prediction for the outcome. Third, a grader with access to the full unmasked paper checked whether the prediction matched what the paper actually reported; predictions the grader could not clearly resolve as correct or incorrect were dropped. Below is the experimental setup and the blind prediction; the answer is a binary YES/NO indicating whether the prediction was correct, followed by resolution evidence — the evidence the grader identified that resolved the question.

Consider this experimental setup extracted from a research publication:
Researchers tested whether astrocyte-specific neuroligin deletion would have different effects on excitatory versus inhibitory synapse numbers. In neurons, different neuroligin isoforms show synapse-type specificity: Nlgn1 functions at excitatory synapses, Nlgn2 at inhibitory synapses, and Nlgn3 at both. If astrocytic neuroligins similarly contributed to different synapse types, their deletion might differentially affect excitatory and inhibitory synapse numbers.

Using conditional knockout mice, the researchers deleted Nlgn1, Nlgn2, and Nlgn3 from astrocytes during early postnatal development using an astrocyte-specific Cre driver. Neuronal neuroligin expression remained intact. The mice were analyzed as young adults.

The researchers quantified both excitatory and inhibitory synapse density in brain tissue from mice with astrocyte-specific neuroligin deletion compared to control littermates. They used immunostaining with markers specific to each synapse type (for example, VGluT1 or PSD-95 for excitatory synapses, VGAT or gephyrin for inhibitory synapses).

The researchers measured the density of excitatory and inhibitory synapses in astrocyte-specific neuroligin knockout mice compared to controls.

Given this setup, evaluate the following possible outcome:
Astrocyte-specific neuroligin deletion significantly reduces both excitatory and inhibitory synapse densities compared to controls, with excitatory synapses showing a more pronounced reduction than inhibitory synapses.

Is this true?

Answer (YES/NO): NO